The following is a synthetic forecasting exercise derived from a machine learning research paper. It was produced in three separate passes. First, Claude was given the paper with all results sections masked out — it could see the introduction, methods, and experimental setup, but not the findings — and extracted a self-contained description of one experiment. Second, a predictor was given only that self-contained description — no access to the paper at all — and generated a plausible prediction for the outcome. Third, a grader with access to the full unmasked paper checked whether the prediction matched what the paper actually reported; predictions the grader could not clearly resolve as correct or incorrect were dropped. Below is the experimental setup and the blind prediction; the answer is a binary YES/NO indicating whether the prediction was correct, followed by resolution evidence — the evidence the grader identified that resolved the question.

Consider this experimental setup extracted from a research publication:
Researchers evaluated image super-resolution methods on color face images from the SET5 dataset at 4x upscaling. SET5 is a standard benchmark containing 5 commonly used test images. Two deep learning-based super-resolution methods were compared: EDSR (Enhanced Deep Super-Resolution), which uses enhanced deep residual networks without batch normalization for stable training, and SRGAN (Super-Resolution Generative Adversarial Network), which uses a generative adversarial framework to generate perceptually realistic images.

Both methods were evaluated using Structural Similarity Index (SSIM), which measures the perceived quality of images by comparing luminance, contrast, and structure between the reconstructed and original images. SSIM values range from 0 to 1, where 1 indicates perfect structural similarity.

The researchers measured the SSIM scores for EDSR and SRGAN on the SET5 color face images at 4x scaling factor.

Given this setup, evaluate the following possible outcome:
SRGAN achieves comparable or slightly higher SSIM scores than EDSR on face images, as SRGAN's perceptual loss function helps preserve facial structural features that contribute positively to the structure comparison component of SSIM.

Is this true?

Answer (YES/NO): NO